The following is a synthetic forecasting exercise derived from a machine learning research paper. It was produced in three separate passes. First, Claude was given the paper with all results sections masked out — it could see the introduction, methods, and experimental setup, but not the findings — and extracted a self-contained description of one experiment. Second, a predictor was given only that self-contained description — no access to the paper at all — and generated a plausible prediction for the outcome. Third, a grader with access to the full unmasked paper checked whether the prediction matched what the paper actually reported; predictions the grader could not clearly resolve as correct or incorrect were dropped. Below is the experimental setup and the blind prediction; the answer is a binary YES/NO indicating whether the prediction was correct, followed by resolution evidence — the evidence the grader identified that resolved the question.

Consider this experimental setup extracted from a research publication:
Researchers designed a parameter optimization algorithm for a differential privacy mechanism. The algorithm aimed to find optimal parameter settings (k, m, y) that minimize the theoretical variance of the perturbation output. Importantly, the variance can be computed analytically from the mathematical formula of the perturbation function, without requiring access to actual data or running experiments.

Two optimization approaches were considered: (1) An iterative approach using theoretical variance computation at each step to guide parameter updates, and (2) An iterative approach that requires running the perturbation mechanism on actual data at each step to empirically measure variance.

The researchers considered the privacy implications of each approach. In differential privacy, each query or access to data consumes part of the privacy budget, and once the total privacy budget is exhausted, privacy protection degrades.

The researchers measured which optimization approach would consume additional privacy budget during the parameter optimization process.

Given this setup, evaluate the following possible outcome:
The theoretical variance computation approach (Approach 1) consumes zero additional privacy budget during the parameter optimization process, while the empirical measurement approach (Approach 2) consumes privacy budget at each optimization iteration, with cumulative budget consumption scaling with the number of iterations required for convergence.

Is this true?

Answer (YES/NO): YES